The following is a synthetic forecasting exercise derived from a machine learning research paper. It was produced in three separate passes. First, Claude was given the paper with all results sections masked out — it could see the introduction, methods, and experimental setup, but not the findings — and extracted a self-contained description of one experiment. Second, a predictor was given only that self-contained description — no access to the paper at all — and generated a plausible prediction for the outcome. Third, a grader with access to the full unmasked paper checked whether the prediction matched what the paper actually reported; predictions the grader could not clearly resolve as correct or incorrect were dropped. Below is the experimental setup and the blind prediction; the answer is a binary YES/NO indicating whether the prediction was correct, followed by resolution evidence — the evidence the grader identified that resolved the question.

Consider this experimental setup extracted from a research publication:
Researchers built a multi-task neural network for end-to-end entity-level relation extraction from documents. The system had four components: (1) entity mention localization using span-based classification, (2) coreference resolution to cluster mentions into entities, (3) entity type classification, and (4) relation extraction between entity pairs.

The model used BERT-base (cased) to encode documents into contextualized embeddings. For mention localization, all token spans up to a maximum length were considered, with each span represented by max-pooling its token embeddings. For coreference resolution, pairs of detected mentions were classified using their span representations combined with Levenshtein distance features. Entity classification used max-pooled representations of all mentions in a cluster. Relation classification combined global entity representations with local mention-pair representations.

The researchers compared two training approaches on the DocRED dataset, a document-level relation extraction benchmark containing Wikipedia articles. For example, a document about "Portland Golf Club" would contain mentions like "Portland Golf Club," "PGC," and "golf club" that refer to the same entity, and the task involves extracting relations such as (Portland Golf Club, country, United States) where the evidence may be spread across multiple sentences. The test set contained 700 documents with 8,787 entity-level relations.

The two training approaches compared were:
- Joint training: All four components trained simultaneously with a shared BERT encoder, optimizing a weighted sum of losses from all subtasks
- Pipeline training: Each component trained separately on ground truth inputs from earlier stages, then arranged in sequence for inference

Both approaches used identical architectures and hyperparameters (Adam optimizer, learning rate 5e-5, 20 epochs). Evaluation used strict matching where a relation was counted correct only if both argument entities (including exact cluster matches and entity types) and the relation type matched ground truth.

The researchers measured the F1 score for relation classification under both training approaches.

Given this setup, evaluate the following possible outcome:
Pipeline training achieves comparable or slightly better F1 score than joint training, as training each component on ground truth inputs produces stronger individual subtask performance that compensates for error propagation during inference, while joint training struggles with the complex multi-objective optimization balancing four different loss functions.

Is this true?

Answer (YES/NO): NO